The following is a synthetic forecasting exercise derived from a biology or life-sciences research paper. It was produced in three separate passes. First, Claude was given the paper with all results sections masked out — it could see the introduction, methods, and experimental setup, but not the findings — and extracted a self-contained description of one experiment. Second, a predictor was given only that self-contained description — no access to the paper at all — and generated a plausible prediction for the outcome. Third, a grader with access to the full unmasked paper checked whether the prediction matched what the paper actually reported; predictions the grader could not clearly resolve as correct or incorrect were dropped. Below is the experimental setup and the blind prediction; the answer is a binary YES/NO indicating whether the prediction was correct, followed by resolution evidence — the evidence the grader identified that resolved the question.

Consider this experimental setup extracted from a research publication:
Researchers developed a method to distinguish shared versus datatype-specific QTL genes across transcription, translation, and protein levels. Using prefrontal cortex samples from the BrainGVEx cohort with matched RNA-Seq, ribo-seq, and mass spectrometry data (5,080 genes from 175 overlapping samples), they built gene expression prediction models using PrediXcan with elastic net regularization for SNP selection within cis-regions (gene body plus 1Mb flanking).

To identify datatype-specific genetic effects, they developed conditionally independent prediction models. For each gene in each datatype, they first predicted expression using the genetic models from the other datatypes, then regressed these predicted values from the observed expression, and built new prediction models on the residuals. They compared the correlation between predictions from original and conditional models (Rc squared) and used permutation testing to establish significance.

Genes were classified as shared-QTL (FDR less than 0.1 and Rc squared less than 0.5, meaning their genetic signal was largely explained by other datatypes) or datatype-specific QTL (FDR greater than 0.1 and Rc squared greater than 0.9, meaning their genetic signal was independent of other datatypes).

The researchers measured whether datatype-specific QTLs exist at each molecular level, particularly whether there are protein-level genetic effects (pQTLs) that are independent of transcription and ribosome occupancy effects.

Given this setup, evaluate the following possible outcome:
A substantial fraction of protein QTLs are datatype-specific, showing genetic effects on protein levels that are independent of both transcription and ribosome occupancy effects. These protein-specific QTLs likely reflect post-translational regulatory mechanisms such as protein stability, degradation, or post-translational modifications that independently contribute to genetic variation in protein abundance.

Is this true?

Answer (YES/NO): YES